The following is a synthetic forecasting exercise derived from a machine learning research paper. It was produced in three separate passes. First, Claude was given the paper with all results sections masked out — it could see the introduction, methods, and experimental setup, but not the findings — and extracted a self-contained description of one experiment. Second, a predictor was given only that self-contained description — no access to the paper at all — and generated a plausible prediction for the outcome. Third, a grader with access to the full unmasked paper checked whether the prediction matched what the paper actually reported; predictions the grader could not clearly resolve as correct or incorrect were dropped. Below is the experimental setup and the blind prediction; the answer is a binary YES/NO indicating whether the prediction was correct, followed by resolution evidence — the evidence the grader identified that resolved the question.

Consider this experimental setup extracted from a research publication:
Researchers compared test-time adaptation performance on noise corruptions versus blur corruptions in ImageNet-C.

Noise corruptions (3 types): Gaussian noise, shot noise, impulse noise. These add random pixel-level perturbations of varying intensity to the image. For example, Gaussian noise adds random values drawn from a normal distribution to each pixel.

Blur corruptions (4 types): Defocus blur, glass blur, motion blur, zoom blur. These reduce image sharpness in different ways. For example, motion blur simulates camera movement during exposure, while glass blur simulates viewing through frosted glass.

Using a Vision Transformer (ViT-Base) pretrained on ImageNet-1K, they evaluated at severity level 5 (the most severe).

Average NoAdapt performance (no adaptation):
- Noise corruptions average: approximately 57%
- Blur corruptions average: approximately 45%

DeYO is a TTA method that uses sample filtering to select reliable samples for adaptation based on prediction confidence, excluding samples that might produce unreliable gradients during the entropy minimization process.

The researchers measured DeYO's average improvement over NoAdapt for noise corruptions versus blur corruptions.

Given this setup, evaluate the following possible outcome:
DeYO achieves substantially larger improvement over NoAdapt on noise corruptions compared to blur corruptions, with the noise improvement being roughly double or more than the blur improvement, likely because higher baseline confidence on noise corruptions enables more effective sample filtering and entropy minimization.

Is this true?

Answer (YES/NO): NO